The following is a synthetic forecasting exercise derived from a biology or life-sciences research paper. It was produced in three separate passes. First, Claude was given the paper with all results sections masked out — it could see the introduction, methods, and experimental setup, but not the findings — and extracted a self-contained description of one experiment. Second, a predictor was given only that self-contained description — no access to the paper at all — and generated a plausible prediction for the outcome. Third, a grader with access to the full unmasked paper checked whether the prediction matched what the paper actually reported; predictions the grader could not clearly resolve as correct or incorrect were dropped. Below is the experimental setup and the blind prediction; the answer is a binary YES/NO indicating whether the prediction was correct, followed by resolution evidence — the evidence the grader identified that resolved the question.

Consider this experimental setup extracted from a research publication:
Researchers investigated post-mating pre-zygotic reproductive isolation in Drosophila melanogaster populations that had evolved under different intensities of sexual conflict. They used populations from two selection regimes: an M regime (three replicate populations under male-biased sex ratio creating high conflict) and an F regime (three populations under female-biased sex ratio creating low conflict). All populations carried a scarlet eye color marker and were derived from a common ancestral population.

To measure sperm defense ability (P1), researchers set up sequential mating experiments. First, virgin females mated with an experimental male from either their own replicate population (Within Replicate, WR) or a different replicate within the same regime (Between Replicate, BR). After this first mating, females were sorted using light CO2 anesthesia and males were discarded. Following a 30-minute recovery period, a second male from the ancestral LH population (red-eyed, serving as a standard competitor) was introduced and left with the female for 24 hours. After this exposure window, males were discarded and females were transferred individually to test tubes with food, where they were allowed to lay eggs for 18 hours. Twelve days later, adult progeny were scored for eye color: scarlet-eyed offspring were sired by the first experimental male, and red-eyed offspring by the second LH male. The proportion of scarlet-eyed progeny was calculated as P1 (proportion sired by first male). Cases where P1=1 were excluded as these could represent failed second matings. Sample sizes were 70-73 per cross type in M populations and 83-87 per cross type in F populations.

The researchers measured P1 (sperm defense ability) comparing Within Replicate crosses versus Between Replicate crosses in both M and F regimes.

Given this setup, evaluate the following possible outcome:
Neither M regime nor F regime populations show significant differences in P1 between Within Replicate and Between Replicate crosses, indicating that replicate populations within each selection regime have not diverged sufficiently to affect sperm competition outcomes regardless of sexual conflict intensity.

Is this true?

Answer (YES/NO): NO